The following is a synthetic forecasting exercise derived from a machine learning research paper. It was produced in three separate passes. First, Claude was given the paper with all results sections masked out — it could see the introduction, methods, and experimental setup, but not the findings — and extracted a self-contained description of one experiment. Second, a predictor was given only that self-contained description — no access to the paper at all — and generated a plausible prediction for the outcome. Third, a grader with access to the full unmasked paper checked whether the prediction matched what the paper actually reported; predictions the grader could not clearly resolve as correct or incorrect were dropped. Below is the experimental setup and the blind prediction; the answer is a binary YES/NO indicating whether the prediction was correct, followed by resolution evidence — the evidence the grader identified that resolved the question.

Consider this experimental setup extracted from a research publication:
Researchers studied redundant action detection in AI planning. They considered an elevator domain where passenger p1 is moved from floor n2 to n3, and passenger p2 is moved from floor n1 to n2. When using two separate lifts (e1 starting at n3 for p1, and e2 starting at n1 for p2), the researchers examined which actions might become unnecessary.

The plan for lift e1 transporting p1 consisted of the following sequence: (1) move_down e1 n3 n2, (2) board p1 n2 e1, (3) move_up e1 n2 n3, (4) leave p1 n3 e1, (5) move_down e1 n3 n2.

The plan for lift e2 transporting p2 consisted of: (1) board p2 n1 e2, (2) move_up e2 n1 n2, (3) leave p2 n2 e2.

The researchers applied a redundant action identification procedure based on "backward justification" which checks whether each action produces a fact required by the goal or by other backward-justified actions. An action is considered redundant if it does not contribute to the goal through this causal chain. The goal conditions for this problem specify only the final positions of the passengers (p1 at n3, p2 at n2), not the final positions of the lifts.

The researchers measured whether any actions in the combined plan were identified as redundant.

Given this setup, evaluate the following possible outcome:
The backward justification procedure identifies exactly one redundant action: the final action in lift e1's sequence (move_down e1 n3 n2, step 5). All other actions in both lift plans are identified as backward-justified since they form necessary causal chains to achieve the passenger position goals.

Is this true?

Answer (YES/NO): YES